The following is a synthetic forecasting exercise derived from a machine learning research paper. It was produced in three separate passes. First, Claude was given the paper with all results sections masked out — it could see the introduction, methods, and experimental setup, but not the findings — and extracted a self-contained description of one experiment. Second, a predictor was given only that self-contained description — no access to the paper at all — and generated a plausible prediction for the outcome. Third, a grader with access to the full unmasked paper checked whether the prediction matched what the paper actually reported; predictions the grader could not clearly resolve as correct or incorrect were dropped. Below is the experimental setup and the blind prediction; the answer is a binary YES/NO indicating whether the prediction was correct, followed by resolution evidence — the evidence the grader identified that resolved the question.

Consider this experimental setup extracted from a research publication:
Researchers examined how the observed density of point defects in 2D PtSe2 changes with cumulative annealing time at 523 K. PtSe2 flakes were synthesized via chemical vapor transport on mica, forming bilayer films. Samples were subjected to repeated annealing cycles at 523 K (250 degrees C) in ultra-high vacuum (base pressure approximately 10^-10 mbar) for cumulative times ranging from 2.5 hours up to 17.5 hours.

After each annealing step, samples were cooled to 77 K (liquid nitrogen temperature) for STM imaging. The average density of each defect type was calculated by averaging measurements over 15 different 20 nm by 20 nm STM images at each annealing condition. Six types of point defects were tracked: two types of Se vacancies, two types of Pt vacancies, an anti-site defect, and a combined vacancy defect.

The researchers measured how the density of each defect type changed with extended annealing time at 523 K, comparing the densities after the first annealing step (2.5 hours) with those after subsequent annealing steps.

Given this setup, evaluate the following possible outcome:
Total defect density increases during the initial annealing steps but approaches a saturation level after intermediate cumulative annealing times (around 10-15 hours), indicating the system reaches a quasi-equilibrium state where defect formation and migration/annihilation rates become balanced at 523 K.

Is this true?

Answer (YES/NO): NO